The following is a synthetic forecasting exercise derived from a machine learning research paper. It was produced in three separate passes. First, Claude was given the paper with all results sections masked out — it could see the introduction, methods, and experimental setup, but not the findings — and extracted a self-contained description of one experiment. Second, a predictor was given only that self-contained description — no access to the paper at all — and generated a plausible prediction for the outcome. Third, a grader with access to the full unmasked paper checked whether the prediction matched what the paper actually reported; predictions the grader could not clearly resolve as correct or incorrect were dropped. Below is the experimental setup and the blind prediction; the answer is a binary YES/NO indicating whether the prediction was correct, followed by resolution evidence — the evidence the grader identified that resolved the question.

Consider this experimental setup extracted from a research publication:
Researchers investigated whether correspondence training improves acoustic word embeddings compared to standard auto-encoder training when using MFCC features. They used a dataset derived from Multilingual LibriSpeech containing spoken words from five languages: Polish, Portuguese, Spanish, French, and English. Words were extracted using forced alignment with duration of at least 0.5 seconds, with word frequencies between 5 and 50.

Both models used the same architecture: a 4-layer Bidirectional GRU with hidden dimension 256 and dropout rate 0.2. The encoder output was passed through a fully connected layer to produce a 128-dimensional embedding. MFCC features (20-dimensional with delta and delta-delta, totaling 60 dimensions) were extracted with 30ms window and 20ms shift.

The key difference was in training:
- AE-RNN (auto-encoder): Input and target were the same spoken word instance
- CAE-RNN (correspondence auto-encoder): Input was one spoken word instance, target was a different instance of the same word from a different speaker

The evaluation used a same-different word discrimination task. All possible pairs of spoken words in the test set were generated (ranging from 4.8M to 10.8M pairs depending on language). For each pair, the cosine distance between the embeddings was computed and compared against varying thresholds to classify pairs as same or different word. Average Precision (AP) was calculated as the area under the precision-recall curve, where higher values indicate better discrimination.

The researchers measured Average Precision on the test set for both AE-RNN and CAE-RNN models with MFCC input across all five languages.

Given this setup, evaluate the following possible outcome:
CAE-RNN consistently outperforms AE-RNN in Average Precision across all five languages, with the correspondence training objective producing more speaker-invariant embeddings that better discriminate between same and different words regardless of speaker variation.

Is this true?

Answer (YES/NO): YES